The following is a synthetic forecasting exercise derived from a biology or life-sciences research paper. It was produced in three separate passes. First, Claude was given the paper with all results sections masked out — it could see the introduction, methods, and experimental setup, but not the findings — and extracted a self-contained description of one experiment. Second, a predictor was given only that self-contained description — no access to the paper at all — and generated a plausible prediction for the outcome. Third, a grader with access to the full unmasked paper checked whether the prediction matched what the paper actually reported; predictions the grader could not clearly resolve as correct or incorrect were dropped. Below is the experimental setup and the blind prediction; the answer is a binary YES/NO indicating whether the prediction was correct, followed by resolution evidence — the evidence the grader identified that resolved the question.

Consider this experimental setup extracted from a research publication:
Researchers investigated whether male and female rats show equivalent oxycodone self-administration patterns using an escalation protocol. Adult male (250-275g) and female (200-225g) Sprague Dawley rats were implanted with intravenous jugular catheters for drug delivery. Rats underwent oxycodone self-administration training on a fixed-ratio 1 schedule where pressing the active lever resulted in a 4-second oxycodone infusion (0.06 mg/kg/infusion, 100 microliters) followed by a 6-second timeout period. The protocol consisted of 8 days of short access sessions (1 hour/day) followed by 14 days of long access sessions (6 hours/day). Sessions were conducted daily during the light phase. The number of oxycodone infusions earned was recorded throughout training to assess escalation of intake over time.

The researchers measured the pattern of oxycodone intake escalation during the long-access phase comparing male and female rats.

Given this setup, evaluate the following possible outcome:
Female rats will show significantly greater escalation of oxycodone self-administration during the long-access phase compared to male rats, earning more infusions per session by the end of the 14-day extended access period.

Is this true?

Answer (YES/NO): NO